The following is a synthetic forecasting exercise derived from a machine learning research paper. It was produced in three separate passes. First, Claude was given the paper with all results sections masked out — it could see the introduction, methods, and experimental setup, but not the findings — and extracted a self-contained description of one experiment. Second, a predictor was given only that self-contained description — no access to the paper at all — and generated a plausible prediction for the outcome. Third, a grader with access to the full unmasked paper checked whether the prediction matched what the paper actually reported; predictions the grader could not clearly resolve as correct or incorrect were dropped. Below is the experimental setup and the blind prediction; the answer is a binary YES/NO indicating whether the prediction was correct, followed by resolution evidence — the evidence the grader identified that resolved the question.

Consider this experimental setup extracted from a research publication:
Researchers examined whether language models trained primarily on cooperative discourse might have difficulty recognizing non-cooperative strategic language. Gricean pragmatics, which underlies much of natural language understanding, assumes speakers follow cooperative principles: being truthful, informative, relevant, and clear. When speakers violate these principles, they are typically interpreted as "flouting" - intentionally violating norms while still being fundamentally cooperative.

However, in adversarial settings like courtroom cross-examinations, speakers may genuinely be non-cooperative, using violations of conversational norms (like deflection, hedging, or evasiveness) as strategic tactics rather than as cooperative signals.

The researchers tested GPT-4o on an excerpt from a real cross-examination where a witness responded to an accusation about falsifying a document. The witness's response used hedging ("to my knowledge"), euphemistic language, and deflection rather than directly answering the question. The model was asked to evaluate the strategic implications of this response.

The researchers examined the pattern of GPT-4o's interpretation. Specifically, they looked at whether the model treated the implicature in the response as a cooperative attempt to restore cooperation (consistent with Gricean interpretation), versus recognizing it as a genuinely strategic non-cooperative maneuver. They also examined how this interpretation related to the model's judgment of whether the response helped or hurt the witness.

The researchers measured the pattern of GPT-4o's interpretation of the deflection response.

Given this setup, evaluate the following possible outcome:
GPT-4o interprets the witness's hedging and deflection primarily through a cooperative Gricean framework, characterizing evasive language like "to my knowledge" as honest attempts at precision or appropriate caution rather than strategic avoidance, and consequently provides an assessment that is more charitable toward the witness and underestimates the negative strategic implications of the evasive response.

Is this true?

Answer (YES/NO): NO